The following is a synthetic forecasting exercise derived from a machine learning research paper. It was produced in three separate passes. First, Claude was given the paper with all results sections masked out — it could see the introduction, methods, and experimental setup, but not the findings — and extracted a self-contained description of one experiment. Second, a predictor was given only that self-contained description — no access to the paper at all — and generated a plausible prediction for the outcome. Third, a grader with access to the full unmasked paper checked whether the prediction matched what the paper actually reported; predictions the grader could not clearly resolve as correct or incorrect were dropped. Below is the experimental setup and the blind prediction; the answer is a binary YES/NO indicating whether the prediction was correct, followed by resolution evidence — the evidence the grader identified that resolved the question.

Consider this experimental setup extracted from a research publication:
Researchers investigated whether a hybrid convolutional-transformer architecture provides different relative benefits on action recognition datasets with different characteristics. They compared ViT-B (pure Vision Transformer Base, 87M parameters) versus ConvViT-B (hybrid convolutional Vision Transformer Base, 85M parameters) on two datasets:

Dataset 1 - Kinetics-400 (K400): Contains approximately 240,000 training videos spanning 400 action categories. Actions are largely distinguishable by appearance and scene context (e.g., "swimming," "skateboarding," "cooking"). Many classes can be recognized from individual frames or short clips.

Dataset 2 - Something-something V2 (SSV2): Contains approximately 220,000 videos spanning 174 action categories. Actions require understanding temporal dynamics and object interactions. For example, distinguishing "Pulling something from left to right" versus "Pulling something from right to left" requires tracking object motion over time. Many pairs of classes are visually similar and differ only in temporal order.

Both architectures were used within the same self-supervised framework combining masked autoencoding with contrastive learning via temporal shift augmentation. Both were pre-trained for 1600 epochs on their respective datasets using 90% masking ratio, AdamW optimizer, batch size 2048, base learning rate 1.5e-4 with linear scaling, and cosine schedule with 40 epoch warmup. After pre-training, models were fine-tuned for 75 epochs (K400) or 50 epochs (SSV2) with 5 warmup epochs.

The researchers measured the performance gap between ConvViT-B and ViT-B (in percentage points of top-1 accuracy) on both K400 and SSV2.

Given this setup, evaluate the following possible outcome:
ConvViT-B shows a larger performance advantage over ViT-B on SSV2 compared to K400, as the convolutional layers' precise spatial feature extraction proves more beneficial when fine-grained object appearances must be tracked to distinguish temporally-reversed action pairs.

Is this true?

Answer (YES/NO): NO